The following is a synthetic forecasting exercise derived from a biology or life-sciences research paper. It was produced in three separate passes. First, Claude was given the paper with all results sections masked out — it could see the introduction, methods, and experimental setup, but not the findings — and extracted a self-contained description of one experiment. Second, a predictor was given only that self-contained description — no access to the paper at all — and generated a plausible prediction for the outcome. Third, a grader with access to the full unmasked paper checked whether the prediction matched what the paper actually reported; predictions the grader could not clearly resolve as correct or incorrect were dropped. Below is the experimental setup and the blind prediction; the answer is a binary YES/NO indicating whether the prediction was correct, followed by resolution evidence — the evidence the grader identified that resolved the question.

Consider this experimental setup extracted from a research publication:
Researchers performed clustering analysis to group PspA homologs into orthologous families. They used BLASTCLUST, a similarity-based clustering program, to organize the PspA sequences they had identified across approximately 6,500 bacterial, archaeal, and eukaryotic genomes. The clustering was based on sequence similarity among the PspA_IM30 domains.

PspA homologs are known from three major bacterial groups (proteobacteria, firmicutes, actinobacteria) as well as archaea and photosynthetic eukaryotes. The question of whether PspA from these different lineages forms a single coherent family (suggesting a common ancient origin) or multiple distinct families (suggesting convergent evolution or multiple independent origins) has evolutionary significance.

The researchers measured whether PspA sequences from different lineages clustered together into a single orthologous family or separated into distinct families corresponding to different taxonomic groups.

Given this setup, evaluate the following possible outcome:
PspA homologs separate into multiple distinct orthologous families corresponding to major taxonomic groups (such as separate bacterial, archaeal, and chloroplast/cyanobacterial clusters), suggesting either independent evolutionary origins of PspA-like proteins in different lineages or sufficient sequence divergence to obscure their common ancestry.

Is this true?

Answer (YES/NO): NO